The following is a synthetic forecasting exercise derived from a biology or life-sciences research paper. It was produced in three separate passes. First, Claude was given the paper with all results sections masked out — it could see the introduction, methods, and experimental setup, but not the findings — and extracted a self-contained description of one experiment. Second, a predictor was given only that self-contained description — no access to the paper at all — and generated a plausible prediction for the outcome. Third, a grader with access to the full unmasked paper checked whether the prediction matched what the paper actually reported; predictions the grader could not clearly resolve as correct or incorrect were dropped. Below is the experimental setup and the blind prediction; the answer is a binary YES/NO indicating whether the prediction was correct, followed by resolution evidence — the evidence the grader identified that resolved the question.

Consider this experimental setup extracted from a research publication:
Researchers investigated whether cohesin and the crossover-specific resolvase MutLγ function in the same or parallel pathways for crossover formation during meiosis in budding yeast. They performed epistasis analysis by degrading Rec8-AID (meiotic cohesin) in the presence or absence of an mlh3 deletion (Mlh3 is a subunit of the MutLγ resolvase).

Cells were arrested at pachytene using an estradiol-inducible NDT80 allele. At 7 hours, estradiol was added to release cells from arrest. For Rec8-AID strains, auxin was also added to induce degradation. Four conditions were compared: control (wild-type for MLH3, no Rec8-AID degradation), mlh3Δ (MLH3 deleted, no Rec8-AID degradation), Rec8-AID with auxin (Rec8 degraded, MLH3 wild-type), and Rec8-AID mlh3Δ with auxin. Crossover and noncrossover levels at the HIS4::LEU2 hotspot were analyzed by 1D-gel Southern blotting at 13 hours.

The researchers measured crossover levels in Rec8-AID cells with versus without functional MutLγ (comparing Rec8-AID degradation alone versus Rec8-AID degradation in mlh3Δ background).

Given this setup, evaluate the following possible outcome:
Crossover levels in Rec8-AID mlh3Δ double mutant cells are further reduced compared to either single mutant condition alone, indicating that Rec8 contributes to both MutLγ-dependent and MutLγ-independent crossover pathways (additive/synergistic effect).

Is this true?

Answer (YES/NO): NO